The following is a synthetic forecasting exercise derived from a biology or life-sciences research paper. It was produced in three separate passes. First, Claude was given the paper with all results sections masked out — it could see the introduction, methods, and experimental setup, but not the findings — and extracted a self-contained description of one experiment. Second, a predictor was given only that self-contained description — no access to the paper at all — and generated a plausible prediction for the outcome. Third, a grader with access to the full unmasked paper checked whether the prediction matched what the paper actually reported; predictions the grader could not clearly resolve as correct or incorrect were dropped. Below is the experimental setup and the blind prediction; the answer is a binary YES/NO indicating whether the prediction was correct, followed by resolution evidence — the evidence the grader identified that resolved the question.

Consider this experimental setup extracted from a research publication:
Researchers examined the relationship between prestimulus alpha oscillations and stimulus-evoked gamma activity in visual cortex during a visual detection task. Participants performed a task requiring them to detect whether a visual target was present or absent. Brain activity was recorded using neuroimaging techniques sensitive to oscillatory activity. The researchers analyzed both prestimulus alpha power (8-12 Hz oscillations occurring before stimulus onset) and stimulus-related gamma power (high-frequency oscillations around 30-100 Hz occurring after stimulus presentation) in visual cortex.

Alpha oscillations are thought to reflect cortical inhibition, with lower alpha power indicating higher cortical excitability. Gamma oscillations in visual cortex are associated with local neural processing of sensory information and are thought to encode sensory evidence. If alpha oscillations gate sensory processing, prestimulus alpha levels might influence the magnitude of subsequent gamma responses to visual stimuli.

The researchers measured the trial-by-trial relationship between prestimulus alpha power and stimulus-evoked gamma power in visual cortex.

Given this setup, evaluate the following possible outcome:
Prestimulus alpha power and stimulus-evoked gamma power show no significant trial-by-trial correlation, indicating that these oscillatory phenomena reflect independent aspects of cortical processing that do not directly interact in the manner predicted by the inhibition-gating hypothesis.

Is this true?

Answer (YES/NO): NO